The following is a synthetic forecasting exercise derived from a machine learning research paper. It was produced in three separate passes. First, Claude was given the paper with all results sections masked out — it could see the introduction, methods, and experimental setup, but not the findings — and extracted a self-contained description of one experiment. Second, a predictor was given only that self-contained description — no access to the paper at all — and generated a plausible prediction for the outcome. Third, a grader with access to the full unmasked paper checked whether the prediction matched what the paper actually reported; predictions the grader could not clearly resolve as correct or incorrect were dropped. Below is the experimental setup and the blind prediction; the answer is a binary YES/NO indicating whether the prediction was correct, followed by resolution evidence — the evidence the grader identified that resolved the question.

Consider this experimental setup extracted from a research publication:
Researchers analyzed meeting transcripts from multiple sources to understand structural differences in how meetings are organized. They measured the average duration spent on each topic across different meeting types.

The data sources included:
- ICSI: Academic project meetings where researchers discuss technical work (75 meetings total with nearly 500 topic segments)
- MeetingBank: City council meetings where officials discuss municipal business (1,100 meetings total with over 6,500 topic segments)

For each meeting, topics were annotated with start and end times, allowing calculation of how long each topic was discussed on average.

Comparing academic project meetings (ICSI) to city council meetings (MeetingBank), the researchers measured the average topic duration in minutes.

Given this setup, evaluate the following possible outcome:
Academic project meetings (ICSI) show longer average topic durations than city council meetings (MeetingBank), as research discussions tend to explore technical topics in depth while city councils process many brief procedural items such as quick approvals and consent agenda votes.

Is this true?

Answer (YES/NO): NO